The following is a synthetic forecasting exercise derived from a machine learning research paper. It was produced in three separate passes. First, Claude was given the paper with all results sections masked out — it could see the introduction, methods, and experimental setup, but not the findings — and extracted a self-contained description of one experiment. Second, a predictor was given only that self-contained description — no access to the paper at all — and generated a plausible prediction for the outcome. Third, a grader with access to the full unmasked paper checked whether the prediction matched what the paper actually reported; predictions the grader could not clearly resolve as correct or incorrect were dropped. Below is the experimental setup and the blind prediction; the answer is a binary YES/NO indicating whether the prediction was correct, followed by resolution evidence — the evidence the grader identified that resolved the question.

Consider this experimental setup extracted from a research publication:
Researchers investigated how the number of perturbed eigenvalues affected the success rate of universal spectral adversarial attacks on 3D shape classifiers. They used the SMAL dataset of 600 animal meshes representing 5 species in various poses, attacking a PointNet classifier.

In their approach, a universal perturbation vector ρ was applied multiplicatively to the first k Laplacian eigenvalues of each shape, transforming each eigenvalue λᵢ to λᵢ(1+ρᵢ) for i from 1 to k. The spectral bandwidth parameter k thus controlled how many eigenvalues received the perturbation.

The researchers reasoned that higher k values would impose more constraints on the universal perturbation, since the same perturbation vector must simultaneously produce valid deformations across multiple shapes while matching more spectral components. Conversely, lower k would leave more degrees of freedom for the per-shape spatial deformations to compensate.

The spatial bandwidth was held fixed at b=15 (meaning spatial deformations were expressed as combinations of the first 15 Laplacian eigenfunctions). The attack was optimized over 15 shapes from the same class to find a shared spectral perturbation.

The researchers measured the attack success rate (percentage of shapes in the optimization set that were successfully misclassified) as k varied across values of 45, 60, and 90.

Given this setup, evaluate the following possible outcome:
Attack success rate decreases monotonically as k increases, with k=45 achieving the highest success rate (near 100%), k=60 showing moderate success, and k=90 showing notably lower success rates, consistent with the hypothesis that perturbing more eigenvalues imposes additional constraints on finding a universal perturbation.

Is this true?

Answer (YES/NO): NO